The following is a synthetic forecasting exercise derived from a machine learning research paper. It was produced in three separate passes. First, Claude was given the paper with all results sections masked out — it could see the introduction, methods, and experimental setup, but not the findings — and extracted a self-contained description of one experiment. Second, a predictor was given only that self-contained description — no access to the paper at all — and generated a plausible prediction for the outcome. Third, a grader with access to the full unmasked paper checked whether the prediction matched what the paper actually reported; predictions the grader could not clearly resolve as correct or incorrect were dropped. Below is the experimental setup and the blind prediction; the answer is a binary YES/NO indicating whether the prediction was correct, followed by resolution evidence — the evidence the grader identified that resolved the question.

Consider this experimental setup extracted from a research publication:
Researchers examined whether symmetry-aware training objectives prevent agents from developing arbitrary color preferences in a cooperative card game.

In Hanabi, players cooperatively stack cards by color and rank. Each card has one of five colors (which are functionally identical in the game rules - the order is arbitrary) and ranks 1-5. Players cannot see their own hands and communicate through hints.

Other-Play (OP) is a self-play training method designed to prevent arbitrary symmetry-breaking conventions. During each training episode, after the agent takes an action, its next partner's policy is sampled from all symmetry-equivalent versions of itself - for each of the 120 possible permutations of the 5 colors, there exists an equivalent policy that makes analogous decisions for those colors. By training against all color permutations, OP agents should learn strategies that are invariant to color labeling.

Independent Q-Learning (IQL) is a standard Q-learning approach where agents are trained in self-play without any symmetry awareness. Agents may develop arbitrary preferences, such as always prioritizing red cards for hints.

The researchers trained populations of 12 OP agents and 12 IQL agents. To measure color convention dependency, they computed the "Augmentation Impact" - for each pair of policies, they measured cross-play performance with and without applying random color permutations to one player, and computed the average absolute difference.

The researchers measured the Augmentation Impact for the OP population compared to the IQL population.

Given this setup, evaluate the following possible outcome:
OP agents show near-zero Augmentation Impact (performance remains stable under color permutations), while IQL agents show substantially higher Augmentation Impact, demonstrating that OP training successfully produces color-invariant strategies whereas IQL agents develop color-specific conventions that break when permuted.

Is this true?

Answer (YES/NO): YES